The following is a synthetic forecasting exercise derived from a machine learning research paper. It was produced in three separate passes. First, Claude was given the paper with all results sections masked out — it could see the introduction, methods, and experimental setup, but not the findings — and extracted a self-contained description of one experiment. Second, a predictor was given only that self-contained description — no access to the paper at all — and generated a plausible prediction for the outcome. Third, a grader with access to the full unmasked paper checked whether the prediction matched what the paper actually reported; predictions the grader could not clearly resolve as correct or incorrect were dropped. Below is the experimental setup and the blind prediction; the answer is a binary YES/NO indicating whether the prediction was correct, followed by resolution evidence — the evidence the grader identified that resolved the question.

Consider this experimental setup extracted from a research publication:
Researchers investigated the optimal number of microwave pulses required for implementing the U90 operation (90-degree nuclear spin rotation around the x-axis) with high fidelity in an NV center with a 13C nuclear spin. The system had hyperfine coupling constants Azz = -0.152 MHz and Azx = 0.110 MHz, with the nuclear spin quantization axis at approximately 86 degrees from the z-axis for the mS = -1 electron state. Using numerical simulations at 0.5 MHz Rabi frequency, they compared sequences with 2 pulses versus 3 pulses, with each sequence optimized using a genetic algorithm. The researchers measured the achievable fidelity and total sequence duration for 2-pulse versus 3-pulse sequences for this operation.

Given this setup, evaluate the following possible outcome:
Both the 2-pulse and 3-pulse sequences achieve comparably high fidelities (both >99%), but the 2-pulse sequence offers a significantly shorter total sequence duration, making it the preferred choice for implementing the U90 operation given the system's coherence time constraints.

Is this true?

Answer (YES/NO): NO